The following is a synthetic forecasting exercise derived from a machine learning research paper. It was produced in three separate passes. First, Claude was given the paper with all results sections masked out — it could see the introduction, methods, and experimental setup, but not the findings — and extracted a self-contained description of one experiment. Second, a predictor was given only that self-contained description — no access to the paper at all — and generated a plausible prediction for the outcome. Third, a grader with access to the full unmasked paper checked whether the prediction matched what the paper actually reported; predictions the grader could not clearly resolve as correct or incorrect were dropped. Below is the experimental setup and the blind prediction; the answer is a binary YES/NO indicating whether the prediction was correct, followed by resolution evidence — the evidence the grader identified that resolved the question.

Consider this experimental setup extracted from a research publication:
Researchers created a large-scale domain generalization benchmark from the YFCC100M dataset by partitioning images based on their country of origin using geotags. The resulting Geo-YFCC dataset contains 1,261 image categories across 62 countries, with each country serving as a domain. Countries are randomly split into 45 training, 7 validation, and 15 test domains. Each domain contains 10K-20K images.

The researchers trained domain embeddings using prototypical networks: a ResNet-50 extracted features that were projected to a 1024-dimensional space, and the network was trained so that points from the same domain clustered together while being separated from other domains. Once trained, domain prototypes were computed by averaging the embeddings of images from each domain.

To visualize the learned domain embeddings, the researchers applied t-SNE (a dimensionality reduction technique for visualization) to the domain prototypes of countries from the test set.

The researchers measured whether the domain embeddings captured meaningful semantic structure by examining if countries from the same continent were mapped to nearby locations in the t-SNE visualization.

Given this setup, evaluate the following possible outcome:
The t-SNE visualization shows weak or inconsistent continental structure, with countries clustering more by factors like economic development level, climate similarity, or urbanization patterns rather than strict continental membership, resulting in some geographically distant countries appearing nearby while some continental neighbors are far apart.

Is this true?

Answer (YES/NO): NO